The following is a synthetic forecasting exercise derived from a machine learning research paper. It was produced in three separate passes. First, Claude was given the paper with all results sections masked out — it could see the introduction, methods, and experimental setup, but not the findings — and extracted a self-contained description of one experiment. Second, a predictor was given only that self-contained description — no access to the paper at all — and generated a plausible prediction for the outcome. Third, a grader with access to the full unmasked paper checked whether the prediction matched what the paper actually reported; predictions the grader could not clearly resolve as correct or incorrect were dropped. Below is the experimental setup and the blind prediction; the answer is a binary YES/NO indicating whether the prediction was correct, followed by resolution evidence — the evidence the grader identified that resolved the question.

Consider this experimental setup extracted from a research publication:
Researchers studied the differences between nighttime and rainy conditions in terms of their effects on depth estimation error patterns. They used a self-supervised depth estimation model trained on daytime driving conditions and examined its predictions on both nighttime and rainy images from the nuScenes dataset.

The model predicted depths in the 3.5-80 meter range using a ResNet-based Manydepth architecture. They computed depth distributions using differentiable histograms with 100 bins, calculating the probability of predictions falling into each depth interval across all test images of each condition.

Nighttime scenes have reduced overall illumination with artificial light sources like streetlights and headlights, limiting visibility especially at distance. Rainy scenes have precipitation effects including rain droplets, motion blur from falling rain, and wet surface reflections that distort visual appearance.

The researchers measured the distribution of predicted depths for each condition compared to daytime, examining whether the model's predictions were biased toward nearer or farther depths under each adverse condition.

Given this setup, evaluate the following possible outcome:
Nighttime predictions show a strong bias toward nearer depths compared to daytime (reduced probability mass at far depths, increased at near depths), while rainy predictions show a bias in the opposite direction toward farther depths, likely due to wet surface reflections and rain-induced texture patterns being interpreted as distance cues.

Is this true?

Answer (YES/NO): YES